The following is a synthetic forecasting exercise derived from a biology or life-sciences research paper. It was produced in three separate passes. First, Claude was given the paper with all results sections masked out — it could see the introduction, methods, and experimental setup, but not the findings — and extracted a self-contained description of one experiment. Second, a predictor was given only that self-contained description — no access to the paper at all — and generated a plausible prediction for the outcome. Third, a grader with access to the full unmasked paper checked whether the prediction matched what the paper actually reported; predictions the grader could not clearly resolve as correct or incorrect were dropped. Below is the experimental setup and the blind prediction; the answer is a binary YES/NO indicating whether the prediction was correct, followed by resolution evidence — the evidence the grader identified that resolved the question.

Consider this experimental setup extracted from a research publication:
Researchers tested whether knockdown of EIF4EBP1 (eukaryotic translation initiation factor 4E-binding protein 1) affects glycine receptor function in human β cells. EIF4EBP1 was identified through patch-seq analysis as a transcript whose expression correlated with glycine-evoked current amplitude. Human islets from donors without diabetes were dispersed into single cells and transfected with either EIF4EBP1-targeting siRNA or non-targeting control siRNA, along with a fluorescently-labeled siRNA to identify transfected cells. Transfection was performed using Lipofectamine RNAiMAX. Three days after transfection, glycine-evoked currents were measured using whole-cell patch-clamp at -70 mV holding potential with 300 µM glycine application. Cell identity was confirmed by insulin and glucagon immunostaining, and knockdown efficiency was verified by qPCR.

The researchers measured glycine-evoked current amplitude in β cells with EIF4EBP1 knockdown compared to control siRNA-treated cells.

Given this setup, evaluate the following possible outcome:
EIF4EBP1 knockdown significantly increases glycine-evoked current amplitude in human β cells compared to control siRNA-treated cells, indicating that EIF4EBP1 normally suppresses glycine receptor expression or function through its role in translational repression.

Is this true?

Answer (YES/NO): NO